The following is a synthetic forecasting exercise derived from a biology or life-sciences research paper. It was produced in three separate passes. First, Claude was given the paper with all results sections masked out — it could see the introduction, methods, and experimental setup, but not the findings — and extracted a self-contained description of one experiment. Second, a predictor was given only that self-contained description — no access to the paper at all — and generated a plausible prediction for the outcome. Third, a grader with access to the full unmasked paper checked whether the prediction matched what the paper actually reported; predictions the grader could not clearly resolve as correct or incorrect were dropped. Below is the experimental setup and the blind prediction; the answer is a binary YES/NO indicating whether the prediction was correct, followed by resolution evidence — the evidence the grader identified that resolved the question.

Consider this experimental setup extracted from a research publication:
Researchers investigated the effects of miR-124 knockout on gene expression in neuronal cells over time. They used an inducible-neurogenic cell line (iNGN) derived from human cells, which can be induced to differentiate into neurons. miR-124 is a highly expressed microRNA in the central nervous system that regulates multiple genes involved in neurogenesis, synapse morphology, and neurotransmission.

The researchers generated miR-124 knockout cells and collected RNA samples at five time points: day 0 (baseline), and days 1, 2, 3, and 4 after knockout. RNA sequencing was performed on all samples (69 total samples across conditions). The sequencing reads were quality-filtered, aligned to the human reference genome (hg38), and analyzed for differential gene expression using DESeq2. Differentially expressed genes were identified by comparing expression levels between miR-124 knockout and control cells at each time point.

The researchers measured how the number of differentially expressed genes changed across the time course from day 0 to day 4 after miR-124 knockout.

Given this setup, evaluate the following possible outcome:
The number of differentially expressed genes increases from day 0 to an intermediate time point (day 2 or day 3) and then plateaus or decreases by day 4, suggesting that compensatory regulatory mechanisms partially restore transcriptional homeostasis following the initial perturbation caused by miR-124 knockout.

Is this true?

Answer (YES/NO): NO